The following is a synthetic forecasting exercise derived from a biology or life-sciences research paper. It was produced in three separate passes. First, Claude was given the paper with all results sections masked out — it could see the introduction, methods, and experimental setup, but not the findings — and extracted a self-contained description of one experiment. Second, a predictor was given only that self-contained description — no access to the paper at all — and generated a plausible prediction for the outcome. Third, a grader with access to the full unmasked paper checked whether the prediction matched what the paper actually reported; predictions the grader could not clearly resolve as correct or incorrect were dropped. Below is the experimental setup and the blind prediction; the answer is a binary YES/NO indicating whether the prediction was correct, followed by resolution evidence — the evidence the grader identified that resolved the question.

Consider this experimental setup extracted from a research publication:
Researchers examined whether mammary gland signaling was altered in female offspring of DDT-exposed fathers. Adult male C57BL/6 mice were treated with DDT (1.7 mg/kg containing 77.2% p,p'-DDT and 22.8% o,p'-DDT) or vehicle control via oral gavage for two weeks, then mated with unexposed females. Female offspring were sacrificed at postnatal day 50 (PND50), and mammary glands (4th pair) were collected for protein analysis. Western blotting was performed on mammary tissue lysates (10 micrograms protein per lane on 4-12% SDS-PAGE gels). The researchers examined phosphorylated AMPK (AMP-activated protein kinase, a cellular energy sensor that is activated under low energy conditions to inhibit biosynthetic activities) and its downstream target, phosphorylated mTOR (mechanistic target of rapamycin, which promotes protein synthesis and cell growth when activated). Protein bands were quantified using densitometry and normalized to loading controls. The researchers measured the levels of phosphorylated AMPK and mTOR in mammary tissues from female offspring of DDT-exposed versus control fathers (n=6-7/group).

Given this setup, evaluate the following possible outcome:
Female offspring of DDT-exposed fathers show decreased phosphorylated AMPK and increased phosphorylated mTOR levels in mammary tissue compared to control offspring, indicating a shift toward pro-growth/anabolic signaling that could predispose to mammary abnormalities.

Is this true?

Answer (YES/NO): YES